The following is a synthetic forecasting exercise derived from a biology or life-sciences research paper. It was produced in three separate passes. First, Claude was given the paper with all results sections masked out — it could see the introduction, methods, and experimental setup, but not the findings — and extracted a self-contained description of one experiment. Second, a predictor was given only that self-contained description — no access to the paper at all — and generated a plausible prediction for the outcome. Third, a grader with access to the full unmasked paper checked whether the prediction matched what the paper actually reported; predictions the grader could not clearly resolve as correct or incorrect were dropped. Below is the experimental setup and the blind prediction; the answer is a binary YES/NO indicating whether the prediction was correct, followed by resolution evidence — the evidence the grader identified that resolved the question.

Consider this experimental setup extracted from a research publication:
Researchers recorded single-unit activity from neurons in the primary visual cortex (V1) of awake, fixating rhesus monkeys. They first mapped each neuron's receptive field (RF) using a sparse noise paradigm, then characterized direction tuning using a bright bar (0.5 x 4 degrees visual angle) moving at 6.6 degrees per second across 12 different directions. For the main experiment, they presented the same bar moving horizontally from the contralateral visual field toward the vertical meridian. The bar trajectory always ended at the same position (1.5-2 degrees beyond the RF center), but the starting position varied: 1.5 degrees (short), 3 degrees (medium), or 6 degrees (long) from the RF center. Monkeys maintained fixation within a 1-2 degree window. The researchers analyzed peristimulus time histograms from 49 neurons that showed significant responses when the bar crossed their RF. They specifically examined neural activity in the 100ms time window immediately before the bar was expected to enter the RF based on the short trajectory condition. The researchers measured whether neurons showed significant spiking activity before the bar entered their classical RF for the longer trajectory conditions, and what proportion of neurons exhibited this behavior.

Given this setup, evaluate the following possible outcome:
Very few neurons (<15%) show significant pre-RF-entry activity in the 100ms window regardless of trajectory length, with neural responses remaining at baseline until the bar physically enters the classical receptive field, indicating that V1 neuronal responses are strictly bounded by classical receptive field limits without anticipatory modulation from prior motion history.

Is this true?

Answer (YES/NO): NO